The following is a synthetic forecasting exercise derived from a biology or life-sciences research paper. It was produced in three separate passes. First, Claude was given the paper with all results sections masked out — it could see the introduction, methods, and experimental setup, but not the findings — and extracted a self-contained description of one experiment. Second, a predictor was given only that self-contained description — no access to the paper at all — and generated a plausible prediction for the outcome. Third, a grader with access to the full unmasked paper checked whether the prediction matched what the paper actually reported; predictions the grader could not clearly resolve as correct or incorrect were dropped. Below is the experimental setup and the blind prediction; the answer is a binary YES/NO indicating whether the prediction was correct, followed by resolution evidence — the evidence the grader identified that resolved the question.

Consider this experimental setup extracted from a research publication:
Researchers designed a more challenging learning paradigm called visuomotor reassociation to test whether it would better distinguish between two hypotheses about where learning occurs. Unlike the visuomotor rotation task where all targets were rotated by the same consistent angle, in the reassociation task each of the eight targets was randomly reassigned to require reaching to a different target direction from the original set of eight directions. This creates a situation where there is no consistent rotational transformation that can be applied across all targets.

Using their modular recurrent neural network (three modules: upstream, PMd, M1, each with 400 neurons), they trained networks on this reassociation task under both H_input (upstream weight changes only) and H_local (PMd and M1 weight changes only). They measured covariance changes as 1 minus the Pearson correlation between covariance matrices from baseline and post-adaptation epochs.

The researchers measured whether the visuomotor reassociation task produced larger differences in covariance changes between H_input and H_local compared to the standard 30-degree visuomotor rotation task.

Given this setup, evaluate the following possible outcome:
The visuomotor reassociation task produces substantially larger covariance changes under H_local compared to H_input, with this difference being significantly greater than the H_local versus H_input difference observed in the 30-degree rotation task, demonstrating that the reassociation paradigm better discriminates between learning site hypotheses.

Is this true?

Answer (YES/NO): YES